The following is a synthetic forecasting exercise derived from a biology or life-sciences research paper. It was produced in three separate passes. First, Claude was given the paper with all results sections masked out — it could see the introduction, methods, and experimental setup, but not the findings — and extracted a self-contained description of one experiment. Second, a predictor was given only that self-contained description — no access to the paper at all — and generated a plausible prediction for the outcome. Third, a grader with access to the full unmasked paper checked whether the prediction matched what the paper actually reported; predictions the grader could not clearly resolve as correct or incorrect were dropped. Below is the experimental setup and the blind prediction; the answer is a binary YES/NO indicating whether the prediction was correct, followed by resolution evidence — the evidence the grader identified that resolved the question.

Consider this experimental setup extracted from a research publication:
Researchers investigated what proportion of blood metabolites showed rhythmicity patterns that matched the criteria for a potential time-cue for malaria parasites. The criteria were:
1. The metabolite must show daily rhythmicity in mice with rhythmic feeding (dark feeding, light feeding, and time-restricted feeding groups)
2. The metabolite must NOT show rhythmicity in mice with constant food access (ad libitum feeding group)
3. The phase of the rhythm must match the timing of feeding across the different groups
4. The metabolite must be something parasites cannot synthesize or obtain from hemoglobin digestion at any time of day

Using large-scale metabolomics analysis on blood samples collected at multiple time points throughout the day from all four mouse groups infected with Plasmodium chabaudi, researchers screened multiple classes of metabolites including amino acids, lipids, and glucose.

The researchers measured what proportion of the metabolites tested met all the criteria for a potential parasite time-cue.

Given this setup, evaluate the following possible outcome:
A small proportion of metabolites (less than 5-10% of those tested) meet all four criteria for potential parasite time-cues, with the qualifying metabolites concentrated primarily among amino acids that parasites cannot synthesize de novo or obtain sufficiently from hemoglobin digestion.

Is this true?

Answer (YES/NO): NO